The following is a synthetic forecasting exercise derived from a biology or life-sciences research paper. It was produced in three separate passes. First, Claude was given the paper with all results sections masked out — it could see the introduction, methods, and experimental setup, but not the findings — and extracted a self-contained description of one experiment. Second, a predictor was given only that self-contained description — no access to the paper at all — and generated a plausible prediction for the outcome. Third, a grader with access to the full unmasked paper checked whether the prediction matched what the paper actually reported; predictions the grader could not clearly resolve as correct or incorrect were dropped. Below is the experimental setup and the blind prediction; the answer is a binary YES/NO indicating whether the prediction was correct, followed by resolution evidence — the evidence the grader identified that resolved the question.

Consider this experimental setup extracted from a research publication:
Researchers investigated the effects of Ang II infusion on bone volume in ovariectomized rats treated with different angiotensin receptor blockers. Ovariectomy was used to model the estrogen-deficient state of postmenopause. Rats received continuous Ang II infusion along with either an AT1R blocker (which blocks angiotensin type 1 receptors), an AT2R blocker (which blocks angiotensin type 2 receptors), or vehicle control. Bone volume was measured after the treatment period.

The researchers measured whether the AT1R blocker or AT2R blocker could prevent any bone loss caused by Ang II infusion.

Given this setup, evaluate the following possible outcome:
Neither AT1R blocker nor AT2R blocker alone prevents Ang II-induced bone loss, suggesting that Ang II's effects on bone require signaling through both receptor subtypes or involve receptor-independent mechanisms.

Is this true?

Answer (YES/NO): NO